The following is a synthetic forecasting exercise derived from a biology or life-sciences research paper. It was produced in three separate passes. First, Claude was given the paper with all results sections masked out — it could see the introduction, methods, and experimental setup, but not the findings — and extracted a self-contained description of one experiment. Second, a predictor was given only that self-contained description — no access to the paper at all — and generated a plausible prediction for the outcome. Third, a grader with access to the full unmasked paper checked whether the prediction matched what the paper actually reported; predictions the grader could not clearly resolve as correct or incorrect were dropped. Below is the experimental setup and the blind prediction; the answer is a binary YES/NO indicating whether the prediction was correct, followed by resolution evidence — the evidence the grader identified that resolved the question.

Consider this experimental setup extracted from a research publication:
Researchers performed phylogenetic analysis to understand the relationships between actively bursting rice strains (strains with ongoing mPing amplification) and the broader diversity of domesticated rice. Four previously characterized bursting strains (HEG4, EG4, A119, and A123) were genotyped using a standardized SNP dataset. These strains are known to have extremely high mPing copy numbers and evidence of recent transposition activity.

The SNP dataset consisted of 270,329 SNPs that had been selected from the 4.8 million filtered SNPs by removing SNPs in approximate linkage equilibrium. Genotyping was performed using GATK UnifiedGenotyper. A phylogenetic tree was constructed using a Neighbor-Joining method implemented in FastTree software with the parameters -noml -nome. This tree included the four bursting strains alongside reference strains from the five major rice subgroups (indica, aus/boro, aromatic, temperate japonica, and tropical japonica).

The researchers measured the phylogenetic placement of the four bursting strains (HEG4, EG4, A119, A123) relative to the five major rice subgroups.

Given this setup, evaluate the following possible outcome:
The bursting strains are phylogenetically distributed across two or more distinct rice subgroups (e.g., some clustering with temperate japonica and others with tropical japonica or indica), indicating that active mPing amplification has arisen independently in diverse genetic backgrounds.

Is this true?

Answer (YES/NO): NO